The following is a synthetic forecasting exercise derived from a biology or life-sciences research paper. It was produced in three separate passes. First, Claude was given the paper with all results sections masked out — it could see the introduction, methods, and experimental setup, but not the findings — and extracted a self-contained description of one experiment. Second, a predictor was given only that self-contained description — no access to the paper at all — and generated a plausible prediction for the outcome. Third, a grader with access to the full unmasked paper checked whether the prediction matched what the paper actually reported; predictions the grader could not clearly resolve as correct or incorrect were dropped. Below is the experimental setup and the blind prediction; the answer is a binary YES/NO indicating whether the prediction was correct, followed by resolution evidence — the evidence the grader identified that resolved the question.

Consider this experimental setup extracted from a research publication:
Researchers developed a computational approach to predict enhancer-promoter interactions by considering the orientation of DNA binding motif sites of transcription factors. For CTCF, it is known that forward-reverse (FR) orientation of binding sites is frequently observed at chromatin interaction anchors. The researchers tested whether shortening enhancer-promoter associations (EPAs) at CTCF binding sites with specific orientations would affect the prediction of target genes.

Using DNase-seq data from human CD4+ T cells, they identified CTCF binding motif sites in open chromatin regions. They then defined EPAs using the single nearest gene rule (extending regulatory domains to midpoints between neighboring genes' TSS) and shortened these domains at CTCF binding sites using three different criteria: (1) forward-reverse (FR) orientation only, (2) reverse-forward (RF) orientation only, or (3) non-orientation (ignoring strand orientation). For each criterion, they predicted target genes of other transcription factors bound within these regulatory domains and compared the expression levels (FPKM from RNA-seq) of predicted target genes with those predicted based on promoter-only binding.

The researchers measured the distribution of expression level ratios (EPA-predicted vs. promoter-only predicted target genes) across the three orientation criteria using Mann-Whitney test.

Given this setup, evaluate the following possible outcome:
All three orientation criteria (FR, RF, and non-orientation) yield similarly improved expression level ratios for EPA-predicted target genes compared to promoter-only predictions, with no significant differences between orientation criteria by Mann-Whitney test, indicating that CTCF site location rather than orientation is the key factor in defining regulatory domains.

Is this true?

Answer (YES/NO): NO